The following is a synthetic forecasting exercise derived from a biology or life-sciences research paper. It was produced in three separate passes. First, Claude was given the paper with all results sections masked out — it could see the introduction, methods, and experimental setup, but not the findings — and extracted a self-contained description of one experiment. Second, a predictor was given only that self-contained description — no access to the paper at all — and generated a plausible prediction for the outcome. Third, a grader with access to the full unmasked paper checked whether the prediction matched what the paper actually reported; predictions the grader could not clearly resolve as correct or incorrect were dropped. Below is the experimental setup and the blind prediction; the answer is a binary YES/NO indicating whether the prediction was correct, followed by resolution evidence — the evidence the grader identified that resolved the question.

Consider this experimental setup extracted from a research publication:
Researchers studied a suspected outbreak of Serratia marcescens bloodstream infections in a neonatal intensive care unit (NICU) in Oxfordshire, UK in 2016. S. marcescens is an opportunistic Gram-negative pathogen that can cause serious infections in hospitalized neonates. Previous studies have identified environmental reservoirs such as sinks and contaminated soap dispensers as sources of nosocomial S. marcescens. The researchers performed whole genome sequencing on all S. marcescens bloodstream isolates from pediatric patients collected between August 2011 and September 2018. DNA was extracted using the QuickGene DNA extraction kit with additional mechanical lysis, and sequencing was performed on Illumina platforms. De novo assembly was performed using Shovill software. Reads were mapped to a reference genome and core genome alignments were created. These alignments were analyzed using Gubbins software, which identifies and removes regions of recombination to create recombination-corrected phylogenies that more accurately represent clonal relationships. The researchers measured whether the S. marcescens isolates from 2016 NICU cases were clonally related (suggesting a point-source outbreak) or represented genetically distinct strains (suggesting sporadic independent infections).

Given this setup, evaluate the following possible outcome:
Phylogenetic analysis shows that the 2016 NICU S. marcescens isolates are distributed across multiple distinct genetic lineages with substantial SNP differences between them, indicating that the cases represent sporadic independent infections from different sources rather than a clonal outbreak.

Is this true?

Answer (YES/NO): NO